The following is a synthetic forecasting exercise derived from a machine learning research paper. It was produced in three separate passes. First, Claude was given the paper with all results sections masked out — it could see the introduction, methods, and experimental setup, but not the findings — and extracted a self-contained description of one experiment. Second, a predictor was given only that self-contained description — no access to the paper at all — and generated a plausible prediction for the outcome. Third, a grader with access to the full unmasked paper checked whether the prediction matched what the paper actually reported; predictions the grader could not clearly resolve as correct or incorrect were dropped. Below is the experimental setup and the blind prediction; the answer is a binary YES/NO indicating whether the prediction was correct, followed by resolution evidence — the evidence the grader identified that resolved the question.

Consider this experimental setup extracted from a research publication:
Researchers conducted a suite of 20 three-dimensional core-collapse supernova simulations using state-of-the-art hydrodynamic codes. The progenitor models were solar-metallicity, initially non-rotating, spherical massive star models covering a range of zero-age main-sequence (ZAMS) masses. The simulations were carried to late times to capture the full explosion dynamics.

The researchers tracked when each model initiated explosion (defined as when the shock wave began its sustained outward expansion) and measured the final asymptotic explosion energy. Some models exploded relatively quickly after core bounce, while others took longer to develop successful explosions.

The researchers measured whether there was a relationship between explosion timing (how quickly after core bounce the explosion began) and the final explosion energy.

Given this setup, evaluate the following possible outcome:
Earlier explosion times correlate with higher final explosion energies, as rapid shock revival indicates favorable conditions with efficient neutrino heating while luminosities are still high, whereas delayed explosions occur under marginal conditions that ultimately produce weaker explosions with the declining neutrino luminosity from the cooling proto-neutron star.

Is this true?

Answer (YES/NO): NO